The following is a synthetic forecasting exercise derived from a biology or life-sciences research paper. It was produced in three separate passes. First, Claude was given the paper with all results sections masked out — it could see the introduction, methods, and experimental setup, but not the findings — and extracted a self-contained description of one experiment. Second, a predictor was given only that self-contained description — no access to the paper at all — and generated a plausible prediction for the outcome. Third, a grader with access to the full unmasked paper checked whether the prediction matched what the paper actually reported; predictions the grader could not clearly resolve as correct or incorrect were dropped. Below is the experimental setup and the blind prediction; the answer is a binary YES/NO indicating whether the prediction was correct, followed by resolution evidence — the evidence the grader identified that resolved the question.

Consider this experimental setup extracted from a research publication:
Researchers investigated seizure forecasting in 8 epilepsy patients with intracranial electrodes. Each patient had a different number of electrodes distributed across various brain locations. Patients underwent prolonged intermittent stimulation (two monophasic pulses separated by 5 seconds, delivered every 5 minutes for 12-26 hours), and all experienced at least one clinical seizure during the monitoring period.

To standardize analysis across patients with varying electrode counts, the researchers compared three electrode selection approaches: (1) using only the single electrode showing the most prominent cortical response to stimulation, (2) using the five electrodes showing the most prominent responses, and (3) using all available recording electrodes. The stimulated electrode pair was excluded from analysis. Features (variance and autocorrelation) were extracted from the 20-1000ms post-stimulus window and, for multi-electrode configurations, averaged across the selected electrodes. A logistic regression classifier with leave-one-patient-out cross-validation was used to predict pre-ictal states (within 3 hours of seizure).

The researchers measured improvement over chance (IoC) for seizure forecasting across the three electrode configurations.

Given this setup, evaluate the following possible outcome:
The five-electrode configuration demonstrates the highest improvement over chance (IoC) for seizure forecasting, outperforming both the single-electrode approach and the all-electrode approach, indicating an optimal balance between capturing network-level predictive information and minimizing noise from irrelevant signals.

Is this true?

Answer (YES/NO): YES